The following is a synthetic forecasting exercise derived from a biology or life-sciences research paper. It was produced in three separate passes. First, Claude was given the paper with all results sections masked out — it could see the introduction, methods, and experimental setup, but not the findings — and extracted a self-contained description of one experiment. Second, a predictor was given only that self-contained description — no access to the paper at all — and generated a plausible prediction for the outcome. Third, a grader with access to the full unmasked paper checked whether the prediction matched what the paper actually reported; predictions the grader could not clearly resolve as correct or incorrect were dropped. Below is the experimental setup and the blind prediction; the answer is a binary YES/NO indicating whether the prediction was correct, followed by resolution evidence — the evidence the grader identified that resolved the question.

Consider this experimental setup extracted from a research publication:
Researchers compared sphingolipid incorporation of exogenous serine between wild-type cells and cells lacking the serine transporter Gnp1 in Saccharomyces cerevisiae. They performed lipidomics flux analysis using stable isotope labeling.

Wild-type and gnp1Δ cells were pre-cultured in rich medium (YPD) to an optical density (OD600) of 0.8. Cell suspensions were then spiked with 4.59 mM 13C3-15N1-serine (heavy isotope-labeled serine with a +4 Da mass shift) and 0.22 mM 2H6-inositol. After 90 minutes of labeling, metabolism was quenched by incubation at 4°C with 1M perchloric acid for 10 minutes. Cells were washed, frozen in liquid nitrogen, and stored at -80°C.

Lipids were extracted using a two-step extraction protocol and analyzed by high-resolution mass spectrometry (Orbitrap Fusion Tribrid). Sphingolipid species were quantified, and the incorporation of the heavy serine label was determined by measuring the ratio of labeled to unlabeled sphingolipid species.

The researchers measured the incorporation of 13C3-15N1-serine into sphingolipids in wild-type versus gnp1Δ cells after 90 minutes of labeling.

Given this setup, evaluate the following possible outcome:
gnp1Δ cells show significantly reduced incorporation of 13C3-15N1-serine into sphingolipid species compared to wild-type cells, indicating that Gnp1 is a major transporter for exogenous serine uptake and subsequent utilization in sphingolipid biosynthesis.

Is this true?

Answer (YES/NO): YES